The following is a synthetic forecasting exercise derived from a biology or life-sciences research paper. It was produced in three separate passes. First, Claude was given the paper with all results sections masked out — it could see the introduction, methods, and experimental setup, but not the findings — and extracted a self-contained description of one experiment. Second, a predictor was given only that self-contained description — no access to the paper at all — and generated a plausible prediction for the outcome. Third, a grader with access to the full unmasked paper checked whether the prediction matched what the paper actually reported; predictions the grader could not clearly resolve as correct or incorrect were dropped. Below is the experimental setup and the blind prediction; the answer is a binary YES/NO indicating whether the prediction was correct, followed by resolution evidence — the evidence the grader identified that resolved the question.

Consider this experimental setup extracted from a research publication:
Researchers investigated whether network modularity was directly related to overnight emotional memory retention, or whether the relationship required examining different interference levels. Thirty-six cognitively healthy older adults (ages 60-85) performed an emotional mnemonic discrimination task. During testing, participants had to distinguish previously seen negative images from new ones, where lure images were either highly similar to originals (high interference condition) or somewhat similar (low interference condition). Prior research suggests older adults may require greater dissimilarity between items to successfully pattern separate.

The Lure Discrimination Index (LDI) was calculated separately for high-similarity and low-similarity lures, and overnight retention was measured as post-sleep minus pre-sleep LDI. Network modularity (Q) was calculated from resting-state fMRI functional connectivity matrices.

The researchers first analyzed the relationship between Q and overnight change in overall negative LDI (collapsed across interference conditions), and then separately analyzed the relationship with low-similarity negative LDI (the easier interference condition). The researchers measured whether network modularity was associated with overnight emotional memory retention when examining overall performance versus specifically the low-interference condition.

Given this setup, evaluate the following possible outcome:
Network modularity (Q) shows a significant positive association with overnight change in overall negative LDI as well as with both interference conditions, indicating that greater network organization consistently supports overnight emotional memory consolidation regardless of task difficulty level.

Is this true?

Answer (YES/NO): NO